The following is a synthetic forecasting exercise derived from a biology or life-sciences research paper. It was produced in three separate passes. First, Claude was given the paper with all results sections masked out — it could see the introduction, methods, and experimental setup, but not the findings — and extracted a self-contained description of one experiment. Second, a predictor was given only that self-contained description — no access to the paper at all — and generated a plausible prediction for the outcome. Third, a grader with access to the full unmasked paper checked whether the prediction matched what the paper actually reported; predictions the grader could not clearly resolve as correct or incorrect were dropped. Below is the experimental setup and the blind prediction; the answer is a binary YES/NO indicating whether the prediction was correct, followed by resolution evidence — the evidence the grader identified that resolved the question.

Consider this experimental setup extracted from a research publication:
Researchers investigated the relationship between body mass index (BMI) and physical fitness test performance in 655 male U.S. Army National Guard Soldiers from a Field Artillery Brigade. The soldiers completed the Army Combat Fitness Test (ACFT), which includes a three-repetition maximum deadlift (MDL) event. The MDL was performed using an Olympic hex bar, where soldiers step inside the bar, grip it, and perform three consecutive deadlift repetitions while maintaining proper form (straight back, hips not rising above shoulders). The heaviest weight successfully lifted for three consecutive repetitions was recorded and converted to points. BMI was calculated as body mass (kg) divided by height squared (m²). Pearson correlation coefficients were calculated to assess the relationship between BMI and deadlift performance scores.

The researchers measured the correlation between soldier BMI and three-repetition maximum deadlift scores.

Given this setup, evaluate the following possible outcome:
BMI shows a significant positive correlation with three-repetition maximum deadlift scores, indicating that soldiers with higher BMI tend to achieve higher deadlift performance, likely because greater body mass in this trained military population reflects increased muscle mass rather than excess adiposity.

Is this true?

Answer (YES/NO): NO